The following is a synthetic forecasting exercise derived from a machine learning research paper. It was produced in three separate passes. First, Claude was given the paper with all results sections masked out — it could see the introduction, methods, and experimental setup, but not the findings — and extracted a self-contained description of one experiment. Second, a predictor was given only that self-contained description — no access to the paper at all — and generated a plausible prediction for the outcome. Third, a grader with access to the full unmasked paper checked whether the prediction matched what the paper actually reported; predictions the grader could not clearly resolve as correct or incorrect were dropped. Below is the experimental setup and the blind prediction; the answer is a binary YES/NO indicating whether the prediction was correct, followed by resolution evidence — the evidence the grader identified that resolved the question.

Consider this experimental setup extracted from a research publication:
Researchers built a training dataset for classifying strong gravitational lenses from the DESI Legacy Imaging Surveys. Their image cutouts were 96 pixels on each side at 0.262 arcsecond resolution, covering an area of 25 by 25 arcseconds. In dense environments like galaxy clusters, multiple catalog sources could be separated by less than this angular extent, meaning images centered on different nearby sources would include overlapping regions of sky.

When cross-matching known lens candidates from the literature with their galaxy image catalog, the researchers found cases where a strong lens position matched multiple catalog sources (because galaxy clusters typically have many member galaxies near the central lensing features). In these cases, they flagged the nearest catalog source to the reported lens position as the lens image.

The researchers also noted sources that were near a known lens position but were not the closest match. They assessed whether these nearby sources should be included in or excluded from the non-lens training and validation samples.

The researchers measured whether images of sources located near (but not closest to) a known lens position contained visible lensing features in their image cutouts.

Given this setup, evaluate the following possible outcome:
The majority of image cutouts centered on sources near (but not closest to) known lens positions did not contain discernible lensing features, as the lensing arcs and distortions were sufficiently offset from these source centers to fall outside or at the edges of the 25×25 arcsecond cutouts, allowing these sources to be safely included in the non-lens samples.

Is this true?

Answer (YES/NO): NO